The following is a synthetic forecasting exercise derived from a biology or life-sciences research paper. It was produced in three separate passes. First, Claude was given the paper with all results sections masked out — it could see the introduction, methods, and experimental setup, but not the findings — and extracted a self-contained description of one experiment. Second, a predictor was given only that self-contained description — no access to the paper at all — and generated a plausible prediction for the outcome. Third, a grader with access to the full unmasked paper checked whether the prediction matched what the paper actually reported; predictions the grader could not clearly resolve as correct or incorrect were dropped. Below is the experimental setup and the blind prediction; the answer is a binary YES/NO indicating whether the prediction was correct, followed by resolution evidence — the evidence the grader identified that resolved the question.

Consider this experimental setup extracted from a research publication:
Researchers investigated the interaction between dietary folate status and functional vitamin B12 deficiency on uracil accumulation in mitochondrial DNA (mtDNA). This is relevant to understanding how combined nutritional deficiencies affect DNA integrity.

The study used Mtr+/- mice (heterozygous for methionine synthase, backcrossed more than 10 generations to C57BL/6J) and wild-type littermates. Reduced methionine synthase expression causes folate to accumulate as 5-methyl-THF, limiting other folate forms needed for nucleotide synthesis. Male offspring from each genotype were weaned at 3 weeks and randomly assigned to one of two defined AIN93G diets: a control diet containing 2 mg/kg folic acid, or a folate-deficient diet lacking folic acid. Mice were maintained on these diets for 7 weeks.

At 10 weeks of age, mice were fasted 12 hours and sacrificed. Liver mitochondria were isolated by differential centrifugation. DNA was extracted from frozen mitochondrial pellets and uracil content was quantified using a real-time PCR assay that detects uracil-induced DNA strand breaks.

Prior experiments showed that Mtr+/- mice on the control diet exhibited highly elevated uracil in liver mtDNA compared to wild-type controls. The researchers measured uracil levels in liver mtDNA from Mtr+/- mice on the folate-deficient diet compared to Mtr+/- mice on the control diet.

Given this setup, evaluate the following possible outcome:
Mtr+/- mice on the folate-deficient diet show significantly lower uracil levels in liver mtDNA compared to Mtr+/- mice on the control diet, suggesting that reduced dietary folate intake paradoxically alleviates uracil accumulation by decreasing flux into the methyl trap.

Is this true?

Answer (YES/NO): YES